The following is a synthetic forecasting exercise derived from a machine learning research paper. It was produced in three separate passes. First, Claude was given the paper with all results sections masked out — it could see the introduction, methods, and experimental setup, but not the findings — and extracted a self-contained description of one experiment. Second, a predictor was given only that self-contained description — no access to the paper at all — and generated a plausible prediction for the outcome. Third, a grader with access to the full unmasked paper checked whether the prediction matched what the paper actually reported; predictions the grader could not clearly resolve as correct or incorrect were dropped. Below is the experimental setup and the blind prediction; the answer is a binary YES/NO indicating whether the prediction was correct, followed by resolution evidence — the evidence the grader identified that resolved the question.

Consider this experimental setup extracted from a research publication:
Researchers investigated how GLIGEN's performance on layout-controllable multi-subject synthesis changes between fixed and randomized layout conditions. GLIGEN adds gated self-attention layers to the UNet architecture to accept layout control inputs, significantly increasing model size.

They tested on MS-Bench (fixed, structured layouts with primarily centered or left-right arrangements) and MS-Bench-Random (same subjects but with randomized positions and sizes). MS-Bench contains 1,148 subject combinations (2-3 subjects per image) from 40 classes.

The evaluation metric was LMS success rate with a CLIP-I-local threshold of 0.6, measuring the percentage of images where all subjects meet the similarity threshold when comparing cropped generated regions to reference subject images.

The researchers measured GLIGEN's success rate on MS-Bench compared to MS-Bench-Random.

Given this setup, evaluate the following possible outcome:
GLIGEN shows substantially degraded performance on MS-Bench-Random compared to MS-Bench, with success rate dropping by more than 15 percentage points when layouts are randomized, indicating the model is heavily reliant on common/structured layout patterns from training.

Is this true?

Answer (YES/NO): NO